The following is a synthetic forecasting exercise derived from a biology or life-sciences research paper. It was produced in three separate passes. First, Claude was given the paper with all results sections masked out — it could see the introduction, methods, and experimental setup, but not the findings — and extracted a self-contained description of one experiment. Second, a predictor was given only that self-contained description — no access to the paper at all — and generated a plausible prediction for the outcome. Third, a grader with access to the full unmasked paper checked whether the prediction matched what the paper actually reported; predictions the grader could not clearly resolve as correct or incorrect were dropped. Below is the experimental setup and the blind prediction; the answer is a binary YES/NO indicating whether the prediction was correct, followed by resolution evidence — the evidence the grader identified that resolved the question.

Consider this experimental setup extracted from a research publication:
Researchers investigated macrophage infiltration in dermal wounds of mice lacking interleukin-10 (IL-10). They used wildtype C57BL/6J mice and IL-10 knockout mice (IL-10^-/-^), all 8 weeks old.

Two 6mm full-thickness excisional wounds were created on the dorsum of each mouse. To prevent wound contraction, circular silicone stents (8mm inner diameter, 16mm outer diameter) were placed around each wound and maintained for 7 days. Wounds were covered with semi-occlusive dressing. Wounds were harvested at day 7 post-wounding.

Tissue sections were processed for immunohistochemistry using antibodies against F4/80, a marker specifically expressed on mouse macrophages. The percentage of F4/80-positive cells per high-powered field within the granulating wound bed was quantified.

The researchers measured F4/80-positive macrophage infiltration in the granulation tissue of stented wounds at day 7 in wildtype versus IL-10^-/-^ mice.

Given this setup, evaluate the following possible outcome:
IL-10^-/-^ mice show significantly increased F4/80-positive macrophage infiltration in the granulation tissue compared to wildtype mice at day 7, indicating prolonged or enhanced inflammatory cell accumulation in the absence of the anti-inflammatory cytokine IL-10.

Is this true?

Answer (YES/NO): YES